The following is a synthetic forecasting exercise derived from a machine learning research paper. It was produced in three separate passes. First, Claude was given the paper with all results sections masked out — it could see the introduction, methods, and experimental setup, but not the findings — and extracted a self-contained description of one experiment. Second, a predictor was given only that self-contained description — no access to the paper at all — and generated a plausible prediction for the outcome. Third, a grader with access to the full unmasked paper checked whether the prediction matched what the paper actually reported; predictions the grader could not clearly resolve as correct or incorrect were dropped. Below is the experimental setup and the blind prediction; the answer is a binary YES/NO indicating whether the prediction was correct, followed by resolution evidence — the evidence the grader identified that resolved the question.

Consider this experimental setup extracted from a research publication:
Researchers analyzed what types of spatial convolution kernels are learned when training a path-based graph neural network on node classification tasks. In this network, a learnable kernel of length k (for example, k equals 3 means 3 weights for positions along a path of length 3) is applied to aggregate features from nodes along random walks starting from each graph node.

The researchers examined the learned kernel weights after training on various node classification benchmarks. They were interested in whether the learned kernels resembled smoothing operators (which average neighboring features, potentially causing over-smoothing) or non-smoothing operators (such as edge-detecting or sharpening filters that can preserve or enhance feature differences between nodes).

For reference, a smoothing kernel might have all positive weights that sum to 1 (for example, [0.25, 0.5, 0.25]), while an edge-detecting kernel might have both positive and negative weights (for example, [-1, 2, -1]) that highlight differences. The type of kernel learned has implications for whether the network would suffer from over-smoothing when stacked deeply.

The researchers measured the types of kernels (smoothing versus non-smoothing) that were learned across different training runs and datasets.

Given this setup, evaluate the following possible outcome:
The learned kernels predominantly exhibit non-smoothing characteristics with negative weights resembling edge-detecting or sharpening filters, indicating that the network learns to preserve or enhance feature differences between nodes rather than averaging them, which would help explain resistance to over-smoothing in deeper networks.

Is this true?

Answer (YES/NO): NO